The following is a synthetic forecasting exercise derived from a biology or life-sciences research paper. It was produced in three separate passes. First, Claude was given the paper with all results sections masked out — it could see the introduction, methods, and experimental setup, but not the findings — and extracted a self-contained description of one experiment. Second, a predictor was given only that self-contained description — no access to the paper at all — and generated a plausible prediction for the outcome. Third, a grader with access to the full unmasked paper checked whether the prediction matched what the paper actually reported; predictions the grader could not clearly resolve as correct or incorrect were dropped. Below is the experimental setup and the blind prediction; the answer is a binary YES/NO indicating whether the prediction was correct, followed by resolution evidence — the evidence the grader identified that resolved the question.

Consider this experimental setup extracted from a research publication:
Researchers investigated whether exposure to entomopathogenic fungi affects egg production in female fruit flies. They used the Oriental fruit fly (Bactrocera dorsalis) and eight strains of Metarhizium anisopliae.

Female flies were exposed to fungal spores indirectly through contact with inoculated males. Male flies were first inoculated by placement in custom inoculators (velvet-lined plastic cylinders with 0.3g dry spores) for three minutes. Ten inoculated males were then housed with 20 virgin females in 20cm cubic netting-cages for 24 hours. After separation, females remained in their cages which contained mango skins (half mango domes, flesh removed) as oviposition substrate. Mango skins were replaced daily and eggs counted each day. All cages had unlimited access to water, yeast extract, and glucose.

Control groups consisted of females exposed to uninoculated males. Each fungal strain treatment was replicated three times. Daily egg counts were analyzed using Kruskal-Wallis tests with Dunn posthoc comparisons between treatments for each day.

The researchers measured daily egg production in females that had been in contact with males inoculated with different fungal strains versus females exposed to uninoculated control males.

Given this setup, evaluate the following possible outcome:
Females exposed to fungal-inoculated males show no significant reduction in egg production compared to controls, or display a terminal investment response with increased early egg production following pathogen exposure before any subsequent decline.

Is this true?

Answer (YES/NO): NO